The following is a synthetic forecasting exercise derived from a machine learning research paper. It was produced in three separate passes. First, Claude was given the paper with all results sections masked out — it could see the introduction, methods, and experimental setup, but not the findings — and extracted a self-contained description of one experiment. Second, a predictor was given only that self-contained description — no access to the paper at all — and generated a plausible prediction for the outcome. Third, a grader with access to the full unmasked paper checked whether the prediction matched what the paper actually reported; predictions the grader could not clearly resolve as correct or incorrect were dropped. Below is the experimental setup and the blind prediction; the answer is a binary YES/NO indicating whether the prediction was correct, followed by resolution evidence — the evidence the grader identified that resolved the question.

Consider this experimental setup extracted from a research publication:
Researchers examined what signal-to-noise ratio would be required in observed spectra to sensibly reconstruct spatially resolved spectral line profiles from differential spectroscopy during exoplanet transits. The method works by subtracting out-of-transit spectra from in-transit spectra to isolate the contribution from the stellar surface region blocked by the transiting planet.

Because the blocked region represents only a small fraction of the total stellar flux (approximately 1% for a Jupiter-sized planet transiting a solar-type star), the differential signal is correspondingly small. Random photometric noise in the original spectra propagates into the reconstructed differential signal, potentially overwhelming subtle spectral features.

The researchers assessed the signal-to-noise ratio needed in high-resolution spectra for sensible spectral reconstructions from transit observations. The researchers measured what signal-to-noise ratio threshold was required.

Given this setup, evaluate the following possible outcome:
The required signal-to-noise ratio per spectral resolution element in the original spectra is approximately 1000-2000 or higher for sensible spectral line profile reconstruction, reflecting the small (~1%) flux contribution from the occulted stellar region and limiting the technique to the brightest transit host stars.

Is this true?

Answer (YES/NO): NO